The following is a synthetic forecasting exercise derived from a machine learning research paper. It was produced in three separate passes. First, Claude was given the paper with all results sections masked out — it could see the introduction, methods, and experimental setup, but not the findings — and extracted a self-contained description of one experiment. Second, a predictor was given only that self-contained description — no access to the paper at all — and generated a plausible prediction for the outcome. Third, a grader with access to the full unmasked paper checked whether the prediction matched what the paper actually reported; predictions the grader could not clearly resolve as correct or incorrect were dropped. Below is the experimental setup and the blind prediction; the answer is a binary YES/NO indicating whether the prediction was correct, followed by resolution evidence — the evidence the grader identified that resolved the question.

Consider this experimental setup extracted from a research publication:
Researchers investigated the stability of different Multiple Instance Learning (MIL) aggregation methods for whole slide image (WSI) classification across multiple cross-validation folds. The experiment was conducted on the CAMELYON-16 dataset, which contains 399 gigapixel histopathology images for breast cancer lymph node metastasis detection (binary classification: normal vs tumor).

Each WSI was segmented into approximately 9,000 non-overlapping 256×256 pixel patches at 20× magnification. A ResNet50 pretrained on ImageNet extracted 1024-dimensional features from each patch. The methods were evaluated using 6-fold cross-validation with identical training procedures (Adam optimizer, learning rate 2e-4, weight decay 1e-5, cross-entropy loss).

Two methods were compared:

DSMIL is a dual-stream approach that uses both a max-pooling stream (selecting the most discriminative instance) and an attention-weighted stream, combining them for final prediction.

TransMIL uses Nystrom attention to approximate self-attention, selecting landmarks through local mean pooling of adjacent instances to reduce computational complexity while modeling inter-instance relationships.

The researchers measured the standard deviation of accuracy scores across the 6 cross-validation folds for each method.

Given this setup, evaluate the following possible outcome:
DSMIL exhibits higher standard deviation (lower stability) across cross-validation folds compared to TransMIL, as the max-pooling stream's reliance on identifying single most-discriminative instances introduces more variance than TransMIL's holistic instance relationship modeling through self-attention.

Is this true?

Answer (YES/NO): NO